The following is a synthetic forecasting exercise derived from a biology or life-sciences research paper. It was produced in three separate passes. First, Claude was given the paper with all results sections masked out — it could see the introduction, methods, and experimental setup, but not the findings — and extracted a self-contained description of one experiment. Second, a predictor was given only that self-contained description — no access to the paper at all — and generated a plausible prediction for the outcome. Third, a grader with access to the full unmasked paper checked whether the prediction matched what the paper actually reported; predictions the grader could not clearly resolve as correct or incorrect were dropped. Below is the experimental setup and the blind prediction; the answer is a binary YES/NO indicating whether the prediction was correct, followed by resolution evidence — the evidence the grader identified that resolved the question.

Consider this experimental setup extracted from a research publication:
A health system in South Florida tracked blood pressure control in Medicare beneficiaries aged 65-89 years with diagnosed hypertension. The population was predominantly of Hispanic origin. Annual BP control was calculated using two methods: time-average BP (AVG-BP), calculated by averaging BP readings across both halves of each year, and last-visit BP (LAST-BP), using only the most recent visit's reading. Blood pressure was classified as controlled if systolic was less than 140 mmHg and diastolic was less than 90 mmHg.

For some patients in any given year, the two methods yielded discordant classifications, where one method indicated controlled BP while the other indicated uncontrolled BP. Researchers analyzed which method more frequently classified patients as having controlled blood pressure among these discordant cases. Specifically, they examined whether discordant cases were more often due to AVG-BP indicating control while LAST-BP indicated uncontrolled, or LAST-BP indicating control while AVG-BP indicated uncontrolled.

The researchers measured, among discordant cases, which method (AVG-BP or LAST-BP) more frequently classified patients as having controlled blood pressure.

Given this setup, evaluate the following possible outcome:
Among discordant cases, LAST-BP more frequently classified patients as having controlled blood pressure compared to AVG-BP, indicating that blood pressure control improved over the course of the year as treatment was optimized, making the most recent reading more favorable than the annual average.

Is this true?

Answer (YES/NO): NO